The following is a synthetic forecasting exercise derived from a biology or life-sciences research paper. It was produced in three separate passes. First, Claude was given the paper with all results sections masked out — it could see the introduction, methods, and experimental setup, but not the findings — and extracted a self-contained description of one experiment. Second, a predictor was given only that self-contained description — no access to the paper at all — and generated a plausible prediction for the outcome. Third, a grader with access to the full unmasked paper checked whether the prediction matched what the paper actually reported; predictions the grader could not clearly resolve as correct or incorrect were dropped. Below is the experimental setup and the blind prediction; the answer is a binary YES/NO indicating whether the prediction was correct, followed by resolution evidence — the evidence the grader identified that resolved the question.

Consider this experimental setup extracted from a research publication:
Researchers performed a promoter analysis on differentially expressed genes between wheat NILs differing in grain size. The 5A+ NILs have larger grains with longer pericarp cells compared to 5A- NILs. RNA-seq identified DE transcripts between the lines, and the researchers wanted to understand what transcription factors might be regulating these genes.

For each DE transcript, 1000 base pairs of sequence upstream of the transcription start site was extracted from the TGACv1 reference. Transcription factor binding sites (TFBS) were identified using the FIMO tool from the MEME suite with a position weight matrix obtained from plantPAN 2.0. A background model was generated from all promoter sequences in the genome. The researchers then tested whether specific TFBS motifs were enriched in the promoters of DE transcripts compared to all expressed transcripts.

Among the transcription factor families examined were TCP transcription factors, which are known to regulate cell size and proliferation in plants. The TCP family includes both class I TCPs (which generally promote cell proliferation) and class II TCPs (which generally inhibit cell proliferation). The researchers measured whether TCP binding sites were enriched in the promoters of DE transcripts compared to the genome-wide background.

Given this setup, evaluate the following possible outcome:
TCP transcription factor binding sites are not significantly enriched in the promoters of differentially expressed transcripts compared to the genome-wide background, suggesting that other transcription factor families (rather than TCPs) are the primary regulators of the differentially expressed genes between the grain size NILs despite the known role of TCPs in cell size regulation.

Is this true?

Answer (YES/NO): YES